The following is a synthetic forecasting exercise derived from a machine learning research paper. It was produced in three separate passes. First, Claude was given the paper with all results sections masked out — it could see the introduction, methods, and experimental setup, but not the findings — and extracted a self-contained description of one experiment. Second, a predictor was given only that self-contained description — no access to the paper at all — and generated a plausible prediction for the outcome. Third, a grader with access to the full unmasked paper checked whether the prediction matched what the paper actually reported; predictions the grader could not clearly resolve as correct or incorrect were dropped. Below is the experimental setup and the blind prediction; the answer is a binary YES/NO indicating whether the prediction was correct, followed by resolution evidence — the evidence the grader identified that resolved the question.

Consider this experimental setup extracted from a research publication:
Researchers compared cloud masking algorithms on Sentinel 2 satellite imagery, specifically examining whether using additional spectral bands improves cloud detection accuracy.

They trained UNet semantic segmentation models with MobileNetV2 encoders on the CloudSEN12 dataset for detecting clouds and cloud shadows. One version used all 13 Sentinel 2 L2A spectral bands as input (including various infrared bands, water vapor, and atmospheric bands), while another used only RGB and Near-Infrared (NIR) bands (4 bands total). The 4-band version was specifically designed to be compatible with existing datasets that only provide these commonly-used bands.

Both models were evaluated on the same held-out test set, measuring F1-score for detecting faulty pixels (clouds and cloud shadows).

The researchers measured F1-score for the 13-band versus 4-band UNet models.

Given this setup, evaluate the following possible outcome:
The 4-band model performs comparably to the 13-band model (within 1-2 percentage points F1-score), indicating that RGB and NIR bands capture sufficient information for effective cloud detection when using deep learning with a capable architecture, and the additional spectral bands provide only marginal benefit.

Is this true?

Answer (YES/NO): NO